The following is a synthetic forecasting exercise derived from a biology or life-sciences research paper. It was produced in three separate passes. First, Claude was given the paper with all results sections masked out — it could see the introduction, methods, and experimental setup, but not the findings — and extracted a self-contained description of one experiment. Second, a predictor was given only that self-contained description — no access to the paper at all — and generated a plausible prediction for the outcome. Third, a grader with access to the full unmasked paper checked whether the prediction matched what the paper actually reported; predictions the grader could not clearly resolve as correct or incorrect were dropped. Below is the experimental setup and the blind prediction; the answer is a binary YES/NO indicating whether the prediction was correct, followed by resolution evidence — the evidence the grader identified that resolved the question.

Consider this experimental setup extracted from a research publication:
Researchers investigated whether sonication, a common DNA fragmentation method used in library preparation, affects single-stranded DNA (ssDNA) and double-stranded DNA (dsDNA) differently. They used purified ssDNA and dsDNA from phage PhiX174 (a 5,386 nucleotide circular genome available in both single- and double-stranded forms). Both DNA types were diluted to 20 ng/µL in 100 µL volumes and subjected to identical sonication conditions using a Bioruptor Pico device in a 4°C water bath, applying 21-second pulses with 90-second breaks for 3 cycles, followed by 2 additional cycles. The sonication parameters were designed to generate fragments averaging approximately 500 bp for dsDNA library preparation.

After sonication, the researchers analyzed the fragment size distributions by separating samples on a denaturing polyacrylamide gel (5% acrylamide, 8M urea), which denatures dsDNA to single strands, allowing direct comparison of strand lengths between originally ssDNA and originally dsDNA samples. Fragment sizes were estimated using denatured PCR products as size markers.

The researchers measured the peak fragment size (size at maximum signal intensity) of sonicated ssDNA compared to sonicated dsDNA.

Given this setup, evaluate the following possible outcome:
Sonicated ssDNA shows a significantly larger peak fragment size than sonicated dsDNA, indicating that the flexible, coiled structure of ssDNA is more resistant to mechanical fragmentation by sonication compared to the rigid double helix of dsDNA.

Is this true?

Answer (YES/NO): NO